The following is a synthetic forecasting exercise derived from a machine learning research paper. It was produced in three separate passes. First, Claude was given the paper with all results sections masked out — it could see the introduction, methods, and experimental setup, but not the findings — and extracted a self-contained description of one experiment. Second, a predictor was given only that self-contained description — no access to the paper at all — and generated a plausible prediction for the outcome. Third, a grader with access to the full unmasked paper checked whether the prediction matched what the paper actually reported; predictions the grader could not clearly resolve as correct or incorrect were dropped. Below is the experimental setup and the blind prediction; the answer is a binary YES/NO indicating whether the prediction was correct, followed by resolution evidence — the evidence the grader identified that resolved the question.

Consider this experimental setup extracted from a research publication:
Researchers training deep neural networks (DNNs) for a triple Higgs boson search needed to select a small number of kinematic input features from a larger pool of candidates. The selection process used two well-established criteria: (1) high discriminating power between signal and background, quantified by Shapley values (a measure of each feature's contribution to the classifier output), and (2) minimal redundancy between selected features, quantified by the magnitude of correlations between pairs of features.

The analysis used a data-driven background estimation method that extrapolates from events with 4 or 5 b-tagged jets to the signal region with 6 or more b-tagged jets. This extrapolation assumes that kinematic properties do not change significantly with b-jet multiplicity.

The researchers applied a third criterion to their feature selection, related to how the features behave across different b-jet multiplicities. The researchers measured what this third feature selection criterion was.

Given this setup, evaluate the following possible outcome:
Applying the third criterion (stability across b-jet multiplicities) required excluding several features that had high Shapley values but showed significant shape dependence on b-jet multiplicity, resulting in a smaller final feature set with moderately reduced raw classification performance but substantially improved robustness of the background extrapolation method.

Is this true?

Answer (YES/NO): NO